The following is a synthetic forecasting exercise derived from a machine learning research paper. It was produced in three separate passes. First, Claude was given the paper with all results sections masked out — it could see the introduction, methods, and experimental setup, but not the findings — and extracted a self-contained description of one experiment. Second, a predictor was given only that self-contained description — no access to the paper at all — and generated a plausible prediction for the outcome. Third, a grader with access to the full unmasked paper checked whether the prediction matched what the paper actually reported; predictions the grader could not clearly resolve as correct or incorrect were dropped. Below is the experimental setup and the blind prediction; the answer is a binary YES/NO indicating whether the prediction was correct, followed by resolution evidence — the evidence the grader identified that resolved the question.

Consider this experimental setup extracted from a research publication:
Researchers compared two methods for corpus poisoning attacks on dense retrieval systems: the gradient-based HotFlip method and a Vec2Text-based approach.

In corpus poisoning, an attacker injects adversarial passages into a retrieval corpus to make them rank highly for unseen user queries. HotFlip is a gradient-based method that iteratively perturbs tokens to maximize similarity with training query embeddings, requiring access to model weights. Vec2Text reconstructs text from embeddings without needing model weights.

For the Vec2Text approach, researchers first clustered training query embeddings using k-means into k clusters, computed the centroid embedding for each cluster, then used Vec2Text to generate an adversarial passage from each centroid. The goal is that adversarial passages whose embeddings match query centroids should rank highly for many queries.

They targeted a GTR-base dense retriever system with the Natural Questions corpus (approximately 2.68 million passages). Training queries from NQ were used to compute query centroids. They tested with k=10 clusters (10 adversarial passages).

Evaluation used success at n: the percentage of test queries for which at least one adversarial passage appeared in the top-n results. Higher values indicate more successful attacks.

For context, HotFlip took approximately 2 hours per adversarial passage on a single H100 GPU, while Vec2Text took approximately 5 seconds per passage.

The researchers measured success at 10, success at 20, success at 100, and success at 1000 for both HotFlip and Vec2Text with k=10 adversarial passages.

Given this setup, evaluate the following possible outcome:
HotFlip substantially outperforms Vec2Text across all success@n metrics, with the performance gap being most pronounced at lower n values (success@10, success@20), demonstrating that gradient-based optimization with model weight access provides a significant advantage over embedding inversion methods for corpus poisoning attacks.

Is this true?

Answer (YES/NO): NO